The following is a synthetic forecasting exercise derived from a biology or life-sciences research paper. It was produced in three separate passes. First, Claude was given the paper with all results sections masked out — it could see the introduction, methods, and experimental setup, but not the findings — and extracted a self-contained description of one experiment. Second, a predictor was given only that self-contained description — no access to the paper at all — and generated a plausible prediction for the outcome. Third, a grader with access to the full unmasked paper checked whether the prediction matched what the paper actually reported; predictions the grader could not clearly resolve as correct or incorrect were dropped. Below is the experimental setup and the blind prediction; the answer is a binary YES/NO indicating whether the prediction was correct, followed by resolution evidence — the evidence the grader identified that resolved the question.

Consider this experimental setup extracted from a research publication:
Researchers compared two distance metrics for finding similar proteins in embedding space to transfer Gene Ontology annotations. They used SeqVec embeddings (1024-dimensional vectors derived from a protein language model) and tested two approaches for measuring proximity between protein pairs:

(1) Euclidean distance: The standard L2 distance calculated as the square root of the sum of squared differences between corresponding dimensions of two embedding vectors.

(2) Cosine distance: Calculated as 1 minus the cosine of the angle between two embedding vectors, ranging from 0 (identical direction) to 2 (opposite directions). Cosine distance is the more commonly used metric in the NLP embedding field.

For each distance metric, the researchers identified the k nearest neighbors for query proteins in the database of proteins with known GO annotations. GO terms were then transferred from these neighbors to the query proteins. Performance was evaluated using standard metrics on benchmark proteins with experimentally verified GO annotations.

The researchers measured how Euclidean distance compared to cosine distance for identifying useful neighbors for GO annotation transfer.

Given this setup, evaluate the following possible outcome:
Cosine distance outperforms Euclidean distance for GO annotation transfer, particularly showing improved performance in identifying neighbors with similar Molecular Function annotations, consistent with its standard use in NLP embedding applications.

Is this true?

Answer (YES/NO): NO